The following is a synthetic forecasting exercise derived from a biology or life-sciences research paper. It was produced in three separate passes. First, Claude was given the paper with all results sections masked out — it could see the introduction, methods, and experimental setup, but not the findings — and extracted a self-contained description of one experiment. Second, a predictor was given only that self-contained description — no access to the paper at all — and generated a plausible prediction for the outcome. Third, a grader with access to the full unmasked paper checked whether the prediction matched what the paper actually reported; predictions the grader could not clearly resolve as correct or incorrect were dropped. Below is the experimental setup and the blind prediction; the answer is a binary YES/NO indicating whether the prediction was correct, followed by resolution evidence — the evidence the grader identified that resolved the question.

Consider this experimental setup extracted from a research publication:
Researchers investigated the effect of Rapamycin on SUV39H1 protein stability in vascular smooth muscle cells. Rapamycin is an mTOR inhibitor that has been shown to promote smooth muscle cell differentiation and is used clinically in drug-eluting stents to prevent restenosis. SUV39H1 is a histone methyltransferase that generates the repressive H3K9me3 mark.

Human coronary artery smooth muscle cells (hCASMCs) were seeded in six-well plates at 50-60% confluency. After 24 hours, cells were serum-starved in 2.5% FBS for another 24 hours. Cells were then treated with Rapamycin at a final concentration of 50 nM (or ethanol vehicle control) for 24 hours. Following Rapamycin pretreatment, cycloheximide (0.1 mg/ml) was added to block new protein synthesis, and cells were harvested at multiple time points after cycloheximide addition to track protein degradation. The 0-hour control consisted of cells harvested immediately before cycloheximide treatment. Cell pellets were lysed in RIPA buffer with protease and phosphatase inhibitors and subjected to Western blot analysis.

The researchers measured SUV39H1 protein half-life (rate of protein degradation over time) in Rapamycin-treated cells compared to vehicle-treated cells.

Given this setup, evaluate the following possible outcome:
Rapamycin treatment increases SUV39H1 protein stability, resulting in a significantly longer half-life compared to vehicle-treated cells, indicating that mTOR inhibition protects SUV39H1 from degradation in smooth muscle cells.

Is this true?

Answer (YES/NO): NO